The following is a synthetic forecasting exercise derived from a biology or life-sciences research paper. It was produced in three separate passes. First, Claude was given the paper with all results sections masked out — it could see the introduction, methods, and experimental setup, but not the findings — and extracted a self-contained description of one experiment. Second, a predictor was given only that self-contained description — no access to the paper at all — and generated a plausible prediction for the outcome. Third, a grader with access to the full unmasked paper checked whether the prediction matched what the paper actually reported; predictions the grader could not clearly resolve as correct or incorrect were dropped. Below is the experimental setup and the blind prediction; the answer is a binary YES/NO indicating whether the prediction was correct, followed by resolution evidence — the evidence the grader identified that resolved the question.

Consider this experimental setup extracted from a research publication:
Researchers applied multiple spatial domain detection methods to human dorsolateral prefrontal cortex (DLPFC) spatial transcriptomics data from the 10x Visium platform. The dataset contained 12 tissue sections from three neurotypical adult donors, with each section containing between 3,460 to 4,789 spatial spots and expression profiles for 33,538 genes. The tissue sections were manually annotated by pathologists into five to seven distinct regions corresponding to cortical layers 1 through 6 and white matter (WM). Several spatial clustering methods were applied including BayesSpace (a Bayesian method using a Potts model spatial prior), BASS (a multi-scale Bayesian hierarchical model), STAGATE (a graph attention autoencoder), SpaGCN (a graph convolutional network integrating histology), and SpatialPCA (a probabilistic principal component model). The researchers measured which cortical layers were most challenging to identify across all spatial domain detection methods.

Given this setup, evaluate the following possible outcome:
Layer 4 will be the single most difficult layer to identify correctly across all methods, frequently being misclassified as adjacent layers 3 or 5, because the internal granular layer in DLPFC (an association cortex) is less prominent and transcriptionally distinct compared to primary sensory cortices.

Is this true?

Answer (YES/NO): YES